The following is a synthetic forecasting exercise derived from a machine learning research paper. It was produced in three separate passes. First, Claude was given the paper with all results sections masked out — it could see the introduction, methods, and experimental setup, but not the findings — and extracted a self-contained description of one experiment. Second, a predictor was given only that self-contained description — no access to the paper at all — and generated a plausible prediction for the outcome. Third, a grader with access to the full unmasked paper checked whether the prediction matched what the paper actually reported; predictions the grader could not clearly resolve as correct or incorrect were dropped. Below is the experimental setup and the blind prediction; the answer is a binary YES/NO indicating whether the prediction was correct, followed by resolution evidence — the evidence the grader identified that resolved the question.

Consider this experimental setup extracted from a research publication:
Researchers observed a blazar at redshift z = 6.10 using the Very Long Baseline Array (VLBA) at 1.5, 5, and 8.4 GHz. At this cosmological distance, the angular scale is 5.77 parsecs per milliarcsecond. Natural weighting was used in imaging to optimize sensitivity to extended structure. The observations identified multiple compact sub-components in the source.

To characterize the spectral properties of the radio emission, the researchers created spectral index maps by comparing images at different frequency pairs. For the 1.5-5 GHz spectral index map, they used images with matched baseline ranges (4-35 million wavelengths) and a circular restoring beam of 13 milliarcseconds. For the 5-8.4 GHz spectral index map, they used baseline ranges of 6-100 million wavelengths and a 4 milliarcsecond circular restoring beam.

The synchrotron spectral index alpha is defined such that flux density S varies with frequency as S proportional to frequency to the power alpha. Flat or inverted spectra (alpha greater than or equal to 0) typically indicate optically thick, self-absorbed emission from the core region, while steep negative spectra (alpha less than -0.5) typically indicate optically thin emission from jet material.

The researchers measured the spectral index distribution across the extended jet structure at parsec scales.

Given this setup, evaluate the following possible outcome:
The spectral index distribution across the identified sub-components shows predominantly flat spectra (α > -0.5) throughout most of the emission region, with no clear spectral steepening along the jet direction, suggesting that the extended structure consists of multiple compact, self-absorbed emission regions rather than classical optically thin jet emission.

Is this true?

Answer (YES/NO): NO